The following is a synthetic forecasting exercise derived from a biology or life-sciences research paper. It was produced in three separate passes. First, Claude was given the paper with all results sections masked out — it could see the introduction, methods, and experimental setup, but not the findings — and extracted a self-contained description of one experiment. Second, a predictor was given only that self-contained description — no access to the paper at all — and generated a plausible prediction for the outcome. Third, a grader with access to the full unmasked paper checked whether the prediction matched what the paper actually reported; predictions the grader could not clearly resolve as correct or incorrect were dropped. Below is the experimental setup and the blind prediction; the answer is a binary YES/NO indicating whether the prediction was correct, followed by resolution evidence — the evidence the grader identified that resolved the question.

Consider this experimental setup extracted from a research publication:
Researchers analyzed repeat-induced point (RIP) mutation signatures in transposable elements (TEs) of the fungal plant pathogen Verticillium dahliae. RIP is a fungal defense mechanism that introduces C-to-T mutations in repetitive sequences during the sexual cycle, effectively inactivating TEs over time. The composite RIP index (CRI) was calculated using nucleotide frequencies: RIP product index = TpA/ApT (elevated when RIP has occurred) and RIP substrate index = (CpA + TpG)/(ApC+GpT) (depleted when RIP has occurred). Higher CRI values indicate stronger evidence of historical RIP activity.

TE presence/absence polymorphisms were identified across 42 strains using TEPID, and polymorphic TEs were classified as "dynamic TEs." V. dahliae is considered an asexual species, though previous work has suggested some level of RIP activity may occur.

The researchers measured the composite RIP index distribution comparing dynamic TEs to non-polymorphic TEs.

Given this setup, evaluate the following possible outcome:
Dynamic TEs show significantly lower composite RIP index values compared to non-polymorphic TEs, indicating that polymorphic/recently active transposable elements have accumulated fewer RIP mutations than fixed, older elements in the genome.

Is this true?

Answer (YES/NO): YES